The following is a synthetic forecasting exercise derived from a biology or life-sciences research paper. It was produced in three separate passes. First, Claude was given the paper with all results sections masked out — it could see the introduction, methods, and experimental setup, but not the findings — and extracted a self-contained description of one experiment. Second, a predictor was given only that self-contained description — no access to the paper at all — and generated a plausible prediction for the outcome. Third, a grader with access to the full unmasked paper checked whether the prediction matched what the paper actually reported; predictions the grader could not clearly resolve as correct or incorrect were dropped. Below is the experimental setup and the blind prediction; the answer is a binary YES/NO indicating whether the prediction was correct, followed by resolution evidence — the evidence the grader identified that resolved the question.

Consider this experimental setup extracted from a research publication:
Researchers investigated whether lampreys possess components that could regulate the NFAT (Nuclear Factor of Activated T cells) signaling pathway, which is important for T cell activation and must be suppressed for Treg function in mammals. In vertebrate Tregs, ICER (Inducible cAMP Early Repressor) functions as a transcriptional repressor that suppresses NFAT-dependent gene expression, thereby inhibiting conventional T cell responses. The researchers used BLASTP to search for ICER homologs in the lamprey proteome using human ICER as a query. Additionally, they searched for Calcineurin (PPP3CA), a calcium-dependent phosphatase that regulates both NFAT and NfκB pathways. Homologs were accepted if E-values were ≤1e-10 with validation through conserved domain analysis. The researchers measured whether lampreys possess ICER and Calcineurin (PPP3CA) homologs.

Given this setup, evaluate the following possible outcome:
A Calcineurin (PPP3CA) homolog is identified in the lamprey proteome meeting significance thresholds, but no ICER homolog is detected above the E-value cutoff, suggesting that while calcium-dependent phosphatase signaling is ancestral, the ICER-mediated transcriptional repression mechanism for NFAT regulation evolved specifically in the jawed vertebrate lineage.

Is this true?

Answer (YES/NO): NO